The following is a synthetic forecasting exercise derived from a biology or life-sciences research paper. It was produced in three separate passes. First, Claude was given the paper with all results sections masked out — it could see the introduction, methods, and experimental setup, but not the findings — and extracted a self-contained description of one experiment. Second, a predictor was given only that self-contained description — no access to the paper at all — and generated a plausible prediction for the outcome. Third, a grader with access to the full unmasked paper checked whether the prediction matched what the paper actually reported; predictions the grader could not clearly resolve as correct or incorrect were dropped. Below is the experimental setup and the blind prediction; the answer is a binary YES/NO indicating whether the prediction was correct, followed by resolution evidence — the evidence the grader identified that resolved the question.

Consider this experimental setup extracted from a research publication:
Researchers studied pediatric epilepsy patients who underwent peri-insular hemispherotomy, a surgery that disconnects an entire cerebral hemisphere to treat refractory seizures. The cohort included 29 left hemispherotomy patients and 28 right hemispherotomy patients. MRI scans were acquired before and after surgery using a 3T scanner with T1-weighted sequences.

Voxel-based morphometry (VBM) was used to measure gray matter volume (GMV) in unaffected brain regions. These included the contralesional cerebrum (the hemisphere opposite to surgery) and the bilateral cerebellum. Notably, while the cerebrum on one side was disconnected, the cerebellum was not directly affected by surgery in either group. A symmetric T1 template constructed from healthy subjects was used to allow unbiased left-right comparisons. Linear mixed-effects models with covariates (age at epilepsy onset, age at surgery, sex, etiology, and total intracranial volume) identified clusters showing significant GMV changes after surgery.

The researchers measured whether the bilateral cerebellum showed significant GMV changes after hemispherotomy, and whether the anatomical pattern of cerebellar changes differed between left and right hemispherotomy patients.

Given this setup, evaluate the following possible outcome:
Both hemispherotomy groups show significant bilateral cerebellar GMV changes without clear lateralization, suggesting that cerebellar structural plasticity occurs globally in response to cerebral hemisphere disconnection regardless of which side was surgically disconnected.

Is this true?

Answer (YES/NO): NO